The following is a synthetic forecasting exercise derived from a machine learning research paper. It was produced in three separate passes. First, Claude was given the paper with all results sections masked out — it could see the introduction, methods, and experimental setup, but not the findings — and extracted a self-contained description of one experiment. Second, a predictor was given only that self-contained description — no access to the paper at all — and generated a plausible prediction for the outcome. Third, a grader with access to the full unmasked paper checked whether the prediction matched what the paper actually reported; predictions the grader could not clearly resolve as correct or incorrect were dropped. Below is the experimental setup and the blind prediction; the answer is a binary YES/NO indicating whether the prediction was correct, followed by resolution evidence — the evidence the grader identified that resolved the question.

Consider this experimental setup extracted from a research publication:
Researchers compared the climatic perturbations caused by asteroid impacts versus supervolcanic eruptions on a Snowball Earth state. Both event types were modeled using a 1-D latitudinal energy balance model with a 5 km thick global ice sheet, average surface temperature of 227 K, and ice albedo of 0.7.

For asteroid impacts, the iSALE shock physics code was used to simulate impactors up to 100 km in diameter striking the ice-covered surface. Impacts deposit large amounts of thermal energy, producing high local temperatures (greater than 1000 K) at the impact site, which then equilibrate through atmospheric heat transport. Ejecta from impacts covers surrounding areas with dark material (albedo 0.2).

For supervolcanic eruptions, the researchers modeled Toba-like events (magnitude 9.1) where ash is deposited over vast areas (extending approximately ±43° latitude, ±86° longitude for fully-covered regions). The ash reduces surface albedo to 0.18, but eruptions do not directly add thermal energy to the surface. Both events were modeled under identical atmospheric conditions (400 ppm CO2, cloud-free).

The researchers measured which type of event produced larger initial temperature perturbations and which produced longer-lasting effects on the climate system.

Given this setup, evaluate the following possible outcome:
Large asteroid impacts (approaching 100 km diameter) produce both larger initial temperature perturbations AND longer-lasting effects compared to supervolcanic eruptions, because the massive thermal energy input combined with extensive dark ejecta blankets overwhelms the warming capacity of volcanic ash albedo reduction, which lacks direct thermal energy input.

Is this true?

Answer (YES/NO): NO